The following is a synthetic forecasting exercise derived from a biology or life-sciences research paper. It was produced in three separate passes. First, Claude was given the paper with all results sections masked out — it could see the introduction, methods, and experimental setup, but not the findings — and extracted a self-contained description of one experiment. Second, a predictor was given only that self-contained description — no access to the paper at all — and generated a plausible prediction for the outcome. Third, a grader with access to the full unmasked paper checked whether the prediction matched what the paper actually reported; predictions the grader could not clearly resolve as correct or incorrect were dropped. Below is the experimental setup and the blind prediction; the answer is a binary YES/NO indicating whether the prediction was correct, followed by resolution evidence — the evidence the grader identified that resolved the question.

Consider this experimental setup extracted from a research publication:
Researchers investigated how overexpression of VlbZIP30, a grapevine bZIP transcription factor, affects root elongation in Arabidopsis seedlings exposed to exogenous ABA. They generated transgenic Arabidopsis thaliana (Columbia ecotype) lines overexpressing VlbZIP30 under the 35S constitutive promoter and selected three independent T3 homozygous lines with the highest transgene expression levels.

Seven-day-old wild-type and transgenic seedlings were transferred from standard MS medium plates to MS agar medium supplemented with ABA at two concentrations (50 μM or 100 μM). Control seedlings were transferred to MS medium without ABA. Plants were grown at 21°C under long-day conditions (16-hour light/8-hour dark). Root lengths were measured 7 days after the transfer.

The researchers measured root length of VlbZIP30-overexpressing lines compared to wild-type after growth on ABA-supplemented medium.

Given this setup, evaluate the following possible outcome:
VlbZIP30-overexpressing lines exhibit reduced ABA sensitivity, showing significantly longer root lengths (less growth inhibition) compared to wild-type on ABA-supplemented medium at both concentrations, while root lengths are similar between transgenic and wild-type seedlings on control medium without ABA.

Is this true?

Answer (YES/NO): NO